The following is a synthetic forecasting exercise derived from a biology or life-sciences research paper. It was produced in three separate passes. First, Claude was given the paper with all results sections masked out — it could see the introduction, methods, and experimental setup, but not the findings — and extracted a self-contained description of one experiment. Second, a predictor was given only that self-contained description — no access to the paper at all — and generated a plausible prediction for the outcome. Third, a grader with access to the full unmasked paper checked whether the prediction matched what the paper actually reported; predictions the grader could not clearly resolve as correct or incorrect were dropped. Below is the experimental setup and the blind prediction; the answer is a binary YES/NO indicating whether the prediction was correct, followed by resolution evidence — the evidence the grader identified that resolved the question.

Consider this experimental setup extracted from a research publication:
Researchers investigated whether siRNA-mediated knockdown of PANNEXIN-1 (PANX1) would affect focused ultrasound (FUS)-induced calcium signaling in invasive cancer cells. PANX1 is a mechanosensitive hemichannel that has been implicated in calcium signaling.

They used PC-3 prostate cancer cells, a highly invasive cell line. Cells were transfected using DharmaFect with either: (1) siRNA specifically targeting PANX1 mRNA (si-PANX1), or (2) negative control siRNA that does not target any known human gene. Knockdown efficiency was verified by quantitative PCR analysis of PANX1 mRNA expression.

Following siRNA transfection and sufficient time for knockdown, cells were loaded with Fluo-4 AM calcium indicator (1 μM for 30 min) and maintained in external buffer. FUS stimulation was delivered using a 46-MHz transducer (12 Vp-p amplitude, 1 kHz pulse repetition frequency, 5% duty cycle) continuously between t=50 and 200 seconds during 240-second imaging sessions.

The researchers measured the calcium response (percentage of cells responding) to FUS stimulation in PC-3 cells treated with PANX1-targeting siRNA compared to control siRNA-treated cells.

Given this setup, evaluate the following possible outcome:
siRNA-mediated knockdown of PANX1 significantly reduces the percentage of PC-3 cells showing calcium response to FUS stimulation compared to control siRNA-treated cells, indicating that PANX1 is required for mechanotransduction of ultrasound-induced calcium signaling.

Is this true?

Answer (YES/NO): YES